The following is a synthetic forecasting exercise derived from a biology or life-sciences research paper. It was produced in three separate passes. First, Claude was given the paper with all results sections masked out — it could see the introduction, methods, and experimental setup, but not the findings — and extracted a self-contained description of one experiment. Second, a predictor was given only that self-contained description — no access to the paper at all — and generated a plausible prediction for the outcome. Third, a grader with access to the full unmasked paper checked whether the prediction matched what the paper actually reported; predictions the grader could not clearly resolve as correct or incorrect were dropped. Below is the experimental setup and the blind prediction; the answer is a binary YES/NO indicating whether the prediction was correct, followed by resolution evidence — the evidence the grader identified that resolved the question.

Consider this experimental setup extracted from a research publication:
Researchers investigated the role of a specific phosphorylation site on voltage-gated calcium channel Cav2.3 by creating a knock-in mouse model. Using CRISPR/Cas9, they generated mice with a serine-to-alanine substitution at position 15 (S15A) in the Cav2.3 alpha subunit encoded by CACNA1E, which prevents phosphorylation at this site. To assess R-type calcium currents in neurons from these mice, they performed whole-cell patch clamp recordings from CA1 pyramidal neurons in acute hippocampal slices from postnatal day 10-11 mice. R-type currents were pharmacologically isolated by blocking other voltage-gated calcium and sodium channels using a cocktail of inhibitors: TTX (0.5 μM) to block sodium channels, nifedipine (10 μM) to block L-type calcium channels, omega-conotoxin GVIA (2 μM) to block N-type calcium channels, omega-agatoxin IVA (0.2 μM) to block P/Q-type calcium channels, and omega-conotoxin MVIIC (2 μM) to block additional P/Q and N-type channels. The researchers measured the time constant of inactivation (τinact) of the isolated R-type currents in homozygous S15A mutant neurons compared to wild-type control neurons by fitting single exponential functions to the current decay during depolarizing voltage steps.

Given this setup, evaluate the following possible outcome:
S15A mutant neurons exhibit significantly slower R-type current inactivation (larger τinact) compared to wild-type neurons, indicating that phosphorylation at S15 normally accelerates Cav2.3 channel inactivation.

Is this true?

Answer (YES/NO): YES